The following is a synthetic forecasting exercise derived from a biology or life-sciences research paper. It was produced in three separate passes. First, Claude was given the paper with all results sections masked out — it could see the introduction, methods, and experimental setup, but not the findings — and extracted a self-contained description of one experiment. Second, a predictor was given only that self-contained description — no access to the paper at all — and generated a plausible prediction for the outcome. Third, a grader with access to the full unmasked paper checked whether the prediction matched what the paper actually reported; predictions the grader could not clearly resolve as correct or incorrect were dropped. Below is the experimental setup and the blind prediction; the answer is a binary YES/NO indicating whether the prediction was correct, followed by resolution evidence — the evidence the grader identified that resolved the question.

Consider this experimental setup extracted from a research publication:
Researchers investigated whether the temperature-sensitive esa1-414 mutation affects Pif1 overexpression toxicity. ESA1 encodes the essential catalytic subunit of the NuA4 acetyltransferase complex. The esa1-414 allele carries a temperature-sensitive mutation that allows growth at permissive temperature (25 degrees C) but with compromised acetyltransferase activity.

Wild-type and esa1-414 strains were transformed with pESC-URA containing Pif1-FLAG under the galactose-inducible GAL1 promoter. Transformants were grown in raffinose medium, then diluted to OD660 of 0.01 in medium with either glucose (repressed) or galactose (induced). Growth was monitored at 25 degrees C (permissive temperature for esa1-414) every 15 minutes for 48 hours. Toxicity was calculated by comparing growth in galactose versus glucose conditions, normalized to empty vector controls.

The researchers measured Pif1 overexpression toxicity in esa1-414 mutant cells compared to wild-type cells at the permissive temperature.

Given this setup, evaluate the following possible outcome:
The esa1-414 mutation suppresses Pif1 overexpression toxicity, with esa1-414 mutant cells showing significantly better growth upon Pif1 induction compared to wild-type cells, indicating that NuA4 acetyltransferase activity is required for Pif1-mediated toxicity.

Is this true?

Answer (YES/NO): NO